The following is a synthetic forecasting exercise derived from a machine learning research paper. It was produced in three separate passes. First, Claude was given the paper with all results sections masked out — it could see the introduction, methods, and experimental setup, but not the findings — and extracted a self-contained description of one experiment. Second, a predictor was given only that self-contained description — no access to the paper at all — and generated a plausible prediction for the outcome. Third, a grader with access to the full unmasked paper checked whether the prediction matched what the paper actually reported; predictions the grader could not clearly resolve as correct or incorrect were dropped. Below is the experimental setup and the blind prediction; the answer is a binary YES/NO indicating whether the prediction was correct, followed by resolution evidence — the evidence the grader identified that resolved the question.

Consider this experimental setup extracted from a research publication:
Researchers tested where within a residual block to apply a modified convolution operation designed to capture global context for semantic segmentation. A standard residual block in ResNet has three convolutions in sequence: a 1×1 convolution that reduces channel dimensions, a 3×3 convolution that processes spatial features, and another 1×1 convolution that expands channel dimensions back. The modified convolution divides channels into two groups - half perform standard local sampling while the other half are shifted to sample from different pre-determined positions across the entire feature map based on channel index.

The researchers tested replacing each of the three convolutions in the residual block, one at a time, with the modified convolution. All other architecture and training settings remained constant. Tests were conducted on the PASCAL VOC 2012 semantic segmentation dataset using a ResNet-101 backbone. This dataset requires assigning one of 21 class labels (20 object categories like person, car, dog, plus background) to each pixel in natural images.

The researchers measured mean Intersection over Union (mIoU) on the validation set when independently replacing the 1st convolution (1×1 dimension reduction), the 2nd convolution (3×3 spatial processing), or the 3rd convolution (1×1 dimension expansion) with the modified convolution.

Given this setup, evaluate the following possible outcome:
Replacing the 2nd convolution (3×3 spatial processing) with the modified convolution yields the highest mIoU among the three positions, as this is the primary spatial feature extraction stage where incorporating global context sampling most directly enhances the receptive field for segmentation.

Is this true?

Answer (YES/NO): YES